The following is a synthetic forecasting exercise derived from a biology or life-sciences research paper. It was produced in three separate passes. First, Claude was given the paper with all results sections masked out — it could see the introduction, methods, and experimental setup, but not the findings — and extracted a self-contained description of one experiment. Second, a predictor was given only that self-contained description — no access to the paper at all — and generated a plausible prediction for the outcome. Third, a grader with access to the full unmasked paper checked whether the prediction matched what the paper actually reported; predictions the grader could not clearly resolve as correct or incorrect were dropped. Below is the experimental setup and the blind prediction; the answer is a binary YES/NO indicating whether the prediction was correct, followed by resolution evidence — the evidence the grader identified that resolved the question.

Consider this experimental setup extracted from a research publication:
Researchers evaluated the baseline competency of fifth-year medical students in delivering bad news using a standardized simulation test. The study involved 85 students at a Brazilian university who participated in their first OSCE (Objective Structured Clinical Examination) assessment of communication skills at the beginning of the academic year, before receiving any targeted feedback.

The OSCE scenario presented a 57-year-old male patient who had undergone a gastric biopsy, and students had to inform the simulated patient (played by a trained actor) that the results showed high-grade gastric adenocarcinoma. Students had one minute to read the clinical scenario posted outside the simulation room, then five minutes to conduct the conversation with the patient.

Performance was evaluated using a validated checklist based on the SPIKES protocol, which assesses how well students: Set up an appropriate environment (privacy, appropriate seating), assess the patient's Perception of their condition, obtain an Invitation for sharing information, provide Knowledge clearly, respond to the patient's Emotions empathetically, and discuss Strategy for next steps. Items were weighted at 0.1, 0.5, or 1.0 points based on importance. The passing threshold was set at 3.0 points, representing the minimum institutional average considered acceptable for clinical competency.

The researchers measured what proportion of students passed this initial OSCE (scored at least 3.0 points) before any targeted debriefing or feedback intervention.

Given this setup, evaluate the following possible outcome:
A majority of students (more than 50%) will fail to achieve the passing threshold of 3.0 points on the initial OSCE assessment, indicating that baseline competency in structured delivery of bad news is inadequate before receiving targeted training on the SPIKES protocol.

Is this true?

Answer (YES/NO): NO